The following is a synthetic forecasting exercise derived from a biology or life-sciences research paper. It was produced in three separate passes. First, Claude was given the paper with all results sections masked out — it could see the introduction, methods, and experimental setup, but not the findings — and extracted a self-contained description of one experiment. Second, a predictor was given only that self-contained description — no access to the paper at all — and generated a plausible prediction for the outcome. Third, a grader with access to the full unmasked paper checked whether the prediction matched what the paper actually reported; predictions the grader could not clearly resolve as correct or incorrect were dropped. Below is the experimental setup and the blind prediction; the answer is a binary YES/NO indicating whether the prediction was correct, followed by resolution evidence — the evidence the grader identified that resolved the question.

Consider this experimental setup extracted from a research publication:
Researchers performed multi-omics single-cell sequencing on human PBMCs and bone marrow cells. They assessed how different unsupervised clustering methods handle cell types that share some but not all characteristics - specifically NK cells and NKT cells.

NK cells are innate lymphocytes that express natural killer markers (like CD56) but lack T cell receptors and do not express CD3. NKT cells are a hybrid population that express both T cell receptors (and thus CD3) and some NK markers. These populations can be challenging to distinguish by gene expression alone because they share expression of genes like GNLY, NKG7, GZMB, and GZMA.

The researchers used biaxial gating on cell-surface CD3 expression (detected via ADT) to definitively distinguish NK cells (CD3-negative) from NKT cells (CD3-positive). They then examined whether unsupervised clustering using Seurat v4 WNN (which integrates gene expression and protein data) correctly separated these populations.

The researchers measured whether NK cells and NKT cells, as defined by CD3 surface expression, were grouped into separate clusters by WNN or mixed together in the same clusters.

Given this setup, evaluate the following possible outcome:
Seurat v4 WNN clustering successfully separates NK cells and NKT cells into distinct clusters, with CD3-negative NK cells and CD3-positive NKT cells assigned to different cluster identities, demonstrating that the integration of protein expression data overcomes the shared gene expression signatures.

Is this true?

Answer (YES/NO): NO